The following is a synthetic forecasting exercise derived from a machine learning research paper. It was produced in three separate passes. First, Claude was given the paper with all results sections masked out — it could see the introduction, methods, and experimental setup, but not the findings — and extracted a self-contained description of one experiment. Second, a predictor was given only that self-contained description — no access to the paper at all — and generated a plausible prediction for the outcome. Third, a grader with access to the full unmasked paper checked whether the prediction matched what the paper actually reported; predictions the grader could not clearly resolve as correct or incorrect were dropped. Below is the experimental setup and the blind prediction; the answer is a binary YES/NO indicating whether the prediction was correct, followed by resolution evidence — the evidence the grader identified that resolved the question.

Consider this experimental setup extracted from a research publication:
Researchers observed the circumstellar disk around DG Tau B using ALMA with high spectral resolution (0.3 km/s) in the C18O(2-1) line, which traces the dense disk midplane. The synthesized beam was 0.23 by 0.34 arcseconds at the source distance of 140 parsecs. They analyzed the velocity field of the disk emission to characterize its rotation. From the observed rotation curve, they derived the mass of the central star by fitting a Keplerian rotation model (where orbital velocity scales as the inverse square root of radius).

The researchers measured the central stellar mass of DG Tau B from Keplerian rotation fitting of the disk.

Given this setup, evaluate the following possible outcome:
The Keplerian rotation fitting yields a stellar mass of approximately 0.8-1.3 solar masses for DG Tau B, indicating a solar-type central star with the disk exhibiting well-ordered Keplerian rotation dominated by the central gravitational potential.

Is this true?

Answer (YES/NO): YES